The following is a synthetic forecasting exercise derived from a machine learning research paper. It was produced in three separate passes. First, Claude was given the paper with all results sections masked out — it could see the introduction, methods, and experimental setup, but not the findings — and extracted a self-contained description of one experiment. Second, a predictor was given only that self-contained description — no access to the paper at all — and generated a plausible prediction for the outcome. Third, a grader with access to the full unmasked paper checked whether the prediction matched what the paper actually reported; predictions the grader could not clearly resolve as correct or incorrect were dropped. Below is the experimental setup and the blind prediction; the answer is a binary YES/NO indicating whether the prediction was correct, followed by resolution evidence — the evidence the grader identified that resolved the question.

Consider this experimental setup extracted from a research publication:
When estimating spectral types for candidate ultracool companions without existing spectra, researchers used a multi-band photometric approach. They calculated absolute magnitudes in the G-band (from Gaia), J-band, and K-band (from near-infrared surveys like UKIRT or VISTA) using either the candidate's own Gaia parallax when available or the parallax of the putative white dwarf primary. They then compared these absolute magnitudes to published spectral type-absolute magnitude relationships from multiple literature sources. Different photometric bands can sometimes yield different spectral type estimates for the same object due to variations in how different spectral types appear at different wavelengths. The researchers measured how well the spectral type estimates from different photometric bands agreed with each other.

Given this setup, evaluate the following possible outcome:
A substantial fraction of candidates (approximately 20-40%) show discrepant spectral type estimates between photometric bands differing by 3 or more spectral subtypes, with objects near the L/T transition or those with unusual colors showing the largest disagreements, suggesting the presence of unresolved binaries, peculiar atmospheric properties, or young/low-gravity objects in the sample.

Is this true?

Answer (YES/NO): NO